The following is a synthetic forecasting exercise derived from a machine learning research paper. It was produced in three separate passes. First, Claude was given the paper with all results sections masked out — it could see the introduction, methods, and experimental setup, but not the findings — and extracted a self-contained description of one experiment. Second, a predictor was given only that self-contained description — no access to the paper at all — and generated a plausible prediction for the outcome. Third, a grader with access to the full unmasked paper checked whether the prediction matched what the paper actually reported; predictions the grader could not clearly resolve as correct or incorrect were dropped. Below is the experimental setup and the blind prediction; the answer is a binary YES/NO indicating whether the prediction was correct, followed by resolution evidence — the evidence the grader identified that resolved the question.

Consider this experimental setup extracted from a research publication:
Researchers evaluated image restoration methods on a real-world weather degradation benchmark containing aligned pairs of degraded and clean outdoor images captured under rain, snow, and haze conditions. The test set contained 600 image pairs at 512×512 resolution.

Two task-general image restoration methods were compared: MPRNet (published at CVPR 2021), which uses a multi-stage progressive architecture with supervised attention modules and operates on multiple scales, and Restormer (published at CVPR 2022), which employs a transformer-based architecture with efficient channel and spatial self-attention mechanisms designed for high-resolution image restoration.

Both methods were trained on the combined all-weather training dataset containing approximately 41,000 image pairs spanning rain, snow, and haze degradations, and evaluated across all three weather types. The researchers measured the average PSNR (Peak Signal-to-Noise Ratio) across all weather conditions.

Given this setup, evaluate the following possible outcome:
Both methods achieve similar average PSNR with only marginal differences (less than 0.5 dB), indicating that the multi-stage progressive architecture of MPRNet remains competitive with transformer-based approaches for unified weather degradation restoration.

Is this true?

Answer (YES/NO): NO